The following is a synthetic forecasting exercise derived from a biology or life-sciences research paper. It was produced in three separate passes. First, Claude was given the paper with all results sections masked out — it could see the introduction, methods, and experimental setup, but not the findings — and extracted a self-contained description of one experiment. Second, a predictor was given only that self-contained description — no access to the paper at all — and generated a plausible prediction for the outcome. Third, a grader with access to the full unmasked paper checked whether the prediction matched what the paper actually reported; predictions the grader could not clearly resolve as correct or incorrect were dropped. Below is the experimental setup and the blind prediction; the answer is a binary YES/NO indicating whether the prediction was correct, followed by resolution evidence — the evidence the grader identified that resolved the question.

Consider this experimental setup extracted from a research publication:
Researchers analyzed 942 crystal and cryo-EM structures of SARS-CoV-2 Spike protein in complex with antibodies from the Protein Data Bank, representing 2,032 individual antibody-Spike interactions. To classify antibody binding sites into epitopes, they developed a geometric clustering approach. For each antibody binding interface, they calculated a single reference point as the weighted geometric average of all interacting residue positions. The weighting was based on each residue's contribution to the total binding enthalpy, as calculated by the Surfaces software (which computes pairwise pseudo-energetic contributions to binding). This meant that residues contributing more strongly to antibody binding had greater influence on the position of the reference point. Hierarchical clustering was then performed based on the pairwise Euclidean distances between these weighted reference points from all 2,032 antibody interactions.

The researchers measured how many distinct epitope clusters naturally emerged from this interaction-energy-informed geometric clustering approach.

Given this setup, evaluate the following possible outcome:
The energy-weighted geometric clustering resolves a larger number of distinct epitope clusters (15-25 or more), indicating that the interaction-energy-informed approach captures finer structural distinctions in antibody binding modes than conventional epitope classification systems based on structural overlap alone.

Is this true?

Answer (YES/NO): NO